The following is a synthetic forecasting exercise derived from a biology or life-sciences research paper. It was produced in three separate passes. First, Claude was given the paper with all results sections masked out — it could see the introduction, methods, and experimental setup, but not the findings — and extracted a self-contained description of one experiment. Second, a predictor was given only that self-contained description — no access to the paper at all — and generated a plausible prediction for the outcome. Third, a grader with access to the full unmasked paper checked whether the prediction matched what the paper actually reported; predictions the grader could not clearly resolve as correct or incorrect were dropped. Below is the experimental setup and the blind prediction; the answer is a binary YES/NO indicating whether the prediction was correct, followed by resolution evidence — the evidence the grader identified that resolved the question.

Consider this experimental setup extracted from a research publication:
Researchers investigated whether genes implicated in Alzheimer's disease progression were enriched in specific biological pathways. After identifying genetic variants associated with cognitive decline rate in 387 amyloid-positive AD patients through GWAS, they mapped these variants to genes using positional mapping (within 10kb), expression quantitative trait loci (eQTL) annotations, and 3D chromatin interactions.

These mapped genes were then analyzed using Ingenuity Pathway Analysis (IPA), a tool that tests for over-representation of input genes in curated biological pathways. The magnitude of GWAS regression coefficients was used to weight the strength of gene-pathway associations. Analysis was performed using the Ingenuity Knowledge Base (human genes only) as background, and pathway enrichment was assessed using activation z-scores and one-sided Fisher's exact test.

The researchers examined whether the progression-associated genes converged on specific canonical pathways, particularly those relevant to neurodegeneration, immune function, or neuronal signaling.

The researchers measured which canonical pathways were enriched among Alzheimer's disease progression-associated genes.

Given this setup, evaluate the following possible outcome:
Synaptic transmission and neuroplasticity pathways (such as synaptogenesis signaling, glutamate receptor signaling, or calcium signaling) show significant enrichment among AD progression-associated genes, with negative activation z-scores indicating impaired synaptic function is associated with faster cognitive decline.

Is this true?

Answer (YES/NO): NO